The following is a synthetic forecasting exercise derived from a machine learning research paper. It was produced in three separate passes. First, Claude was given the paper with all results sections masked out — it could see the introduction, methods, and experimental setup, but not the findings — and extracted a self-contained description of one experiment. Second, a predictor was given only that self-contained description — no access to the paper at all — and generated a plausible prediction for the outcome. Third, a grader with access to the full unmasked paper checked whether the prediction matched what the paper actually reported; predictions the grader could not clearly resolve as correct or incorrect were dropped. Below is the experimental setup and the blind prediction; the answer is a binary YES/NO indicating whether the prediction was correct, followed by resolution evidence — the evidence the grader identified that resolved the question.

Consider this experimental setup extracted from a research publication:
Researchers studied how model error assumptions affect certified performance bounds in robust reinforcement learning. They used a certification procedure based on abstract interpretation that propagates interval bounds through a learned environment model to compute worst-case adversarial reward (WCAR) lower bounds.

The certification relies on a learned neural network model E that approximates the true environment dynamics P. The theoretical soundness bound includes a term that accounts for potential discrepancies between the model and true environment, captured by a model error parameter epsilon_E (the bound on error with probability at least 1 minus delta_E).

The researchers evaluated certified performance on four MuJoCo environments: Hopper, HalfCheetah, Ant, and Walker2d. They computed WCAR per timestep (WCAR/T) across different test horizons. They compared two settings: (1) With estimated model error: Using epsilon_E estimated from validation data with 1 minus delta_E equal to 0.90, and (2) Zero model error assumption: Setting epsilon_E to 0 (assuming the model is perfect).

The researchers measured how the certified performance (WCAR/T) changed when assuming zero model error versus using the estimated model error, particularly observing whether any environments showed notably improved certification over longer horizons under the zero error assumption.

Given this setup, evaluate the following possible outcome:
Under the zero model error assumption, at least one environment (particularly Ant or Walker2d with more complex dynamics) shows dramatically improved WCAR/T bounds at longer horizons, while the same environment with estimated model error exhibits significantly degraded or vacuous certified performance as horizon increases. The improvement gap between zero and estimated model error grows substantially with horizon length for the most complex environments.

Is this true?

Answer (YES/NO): NO